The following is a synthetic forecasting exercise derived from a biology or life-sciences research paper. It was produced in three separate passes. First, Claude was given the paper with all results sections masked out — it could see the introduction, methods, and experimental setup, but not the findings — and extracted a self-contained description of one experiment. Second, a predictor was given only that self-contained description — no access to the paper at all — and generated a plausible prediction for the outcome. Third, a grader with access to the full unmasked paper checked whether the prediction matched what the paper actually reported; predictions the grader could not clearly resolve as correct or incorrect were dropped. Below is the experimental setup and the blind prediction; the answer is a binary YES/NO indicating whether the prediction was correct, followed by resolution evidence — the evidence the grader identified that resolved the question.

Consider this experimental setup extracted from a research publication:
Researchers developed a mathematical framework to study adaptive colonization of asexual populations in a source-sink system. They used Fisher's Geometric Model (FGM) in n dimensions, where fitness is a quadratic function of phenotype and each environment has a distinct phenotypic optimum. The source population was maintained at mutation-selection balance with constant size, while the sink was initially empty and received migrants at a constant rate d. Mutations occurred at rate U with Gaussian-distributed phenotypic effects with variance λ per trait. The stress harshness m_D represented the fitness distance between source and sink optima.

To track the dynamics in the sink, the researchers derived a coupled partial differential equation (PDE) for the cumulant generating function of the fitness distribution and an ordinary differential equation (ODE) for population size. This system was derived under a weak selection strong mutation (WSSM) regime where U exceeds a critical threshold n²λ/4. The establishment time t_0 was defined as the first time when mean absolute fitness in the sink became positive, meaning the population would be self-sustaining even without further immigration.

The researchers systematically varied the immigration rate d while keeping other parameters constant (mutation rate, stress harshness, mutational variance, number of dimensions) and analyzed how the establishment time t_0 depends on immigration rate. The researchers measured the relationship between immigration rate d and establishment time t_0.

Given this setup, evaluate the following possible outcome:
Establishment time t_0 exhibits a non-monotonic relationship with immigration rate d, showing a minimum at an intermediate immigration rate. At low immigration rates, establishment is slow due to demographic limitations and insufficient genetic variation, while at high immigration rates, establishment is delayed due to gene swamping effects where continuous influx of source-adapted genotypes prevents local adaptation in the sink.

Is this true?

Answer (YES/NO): NO